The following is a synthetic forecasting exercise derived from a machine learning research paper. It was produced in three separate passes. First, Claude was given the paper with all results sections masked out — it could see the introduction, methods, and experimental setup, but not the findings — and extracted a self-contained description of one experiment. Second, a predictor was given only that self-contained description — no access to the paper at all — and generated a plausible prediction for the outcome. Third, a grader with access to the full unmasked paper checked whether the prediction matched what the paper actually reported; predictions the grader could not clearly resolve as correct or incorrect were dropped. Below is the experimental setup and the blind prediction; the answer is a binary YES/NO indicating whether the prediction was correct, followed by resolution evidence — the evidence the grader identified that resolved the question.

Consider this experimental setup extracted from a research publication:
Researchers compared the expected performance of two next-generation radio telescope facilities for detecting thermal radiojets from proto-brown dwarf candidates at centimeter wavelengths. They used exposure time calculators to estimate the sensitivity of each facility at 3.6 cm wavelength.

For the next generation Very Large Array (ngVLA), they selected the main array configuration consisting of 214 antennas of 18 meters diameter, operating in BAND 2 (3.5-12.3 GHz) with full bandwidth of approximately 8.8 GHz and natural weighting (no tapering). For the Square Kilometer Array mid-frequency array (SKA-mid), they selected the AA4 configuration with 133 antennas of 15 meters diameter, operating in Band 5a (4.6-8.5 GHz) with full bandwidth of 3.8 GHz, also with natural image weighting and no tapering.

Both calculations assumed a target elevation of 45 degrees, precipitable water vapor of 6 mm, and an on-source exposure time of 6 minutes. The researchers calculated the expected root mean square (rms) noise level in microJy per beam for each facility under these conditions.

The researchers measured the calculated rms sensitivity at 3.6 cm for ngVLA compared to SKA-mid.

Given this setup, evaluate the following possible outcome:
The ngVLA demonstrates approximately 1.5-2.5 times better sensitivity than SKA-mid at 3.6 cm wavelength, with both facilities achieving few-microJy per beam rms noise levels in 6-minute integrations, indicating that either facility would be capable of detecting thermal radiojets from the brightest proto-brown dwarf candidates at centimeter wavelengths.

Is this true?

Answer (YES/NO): NO